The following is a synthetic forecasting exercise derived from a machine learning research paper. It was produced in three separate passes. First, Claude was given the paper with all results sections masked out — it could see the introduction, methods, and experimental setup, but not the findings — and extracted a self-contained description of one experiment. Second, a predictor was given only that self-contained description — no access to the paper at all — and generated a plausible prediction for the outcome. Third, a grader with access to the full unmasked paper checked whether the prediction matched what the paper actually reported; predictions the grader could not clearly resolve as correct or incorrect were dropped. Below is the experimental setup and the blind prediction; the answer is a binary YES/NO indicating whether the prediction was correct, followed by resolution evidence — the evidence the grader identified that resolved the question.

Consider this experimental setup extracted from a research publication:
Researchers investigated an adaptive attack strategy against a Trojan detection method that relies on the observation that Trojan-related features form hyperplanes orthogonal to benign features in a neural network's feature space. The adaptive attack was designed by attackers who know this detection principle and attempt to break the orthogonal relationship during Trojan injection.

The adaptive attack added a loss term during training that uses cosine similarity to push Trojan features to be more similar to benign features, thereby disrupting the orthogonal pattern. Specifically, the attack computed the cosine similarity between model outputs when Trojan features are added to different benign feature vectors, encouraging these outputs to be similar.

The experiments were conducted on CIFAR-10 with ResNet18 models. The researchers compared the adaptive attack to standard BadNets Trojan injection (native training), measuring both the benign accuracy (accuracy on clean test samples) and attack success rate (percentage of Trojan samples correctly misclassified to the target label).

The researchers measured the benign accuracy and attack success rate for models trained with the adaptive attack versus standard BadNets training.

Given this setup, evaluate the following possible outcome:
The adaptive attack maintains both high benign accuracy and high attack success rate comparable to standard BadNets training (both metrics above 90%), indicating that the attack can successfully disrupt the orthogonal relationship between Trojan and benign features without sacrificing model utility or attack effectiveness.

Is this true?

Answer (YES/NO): NO